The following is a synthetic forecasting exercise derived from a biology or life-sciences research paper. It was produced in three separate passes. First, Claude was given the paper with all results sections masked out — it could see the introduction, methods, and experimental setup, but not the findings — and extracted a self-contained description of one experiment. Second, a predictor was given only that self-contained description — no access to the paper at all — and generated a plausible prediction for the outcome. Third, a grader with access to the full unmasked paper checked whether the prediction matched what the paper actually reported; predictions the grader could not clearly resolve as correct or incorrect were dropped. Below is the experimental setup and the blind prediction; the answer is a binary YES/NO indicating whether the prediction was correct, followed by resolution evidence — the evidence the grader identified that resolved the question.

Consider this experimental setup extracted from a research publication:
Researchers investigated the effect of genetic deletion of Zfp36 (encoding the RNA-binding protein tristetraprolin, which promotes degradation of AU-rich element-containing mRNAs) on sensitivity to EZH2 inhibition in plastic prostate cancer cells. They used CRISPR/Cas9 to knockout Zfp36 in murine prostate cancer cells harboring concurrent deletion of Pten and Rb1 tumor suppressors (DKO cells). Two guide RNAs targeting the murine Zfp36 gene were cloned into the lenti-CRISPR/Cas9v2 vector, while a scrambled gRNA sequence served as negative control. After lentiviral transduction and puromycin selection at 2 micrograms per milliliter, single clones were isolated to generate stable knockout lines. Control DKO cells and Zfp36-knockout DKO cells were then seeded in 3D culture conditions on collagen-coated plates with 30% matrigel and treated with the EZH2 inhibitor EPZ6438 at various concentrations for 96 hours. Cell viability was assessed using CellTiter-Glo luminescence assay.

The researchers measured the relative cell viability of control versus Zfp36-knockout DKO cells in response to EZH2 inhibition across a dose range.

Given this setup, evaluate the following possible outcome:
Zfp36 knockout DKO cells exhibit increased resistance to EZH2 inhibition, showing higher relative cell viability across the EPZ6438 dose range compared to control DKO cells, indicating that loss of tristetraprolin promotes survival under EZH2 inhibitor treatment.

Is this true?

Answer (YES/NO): YES